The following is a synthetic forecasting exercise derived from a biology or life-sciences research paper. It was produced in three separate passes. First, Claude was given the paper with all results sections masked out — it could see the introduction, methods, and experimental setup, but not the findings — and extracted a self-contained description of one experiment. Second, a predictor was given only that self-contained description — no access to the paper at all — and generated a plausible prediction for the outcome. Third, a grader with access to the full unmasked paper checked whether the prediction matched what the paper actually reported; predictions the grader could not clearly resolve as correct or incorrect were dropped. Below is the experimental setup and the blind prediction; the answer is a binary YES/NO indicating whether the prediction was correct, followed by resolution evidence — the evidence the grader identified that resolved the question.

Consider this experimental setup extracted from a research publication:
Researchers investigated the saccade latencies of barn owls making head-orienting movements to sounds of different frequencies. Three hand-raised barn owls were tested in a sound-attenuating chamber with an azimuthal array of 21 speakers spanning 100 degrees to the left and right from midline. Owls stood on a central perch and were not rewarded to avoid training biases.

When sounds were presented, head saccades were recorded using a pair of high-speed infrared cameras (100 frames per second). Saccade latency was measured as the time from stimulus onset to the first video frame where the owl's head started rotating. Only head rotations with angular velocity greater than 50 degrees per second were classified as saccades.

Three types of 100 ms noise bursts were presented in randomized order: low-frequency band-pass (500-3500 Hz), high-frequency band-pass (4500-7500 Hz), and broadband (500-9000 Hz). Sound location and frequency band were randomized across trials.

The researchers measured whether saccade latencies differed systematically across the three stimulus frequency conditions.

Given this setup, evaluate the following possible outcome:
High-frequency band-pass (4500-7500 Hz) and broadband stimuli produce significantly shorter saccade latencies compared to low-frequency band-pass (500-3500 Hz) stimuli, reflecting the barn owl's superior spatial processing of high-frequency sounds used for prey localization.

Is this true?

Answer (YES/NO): NO